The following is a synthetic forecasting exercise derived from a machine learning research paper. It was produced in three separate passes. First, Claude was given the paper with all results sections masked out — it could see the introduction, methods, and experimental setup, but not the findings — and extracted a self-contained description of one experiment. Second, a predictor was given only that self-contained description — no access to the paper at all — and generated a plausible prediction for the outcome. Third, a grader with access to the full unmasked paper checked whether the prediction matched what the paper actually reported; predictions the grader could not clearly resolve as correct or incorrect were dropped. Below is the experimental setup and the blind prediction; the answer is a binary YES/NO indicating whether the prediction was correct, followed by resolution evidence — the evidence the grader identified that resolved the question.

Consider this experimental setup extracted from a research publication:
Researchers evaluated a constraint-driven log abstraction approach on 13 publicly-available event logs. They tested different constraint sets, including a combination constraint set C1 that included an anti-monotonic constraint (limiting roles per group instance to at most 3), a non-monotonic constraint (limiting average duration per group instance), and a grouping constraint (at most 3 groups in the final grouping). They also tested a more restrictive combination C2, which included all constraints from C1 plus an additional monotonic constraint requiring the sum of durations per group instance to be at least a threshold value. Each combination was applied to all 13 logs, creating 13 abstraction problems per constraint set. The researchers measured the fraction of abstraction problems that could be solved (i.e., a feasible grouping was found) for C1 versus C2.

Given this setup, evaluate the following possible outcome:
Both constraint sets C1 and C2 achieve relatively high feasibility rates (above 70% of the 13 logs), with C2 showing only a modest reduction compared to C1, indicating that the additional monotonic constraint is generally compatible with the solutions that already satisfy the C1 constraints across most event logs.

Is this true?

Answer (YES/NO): NO